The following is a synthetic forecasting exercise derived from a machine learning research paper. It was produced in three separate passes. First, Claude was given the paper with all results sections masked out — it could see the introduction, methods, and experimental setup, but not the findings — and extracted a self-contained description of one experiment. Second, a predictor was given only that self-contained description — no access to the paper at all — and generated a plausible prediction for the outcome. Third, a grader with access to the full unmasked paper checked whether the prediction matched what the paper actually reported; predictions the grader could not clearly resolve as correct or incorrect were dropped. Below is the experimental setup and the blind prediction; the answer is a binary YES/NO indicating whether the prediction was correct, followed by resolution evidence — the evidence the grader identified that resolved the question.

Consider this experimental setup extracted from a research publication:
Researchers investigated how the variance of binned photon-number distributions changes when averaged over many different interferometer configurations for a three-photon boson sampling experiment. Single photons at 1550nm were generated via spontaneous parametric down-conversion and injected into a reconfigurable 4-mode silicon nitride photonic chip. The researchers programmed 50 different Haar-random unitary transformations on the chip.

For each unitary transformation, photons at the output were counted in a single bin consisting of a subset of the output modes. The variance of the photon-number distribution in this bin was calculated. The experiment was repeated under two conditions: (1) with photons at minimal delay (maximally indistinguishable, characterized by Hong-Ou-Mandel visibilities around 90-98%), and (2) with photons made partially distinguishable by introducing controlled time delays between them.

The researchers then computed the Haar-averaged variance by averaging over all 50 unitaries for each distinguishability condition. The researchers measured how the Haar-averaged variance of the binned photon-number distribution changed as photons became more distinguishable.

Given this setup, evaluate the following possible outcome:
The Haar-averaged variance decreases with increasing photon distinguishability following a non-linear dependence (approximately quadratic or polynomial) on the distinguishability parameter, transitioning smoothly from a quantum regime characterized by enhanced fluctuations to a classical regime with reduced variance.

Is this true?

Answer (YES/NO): YES